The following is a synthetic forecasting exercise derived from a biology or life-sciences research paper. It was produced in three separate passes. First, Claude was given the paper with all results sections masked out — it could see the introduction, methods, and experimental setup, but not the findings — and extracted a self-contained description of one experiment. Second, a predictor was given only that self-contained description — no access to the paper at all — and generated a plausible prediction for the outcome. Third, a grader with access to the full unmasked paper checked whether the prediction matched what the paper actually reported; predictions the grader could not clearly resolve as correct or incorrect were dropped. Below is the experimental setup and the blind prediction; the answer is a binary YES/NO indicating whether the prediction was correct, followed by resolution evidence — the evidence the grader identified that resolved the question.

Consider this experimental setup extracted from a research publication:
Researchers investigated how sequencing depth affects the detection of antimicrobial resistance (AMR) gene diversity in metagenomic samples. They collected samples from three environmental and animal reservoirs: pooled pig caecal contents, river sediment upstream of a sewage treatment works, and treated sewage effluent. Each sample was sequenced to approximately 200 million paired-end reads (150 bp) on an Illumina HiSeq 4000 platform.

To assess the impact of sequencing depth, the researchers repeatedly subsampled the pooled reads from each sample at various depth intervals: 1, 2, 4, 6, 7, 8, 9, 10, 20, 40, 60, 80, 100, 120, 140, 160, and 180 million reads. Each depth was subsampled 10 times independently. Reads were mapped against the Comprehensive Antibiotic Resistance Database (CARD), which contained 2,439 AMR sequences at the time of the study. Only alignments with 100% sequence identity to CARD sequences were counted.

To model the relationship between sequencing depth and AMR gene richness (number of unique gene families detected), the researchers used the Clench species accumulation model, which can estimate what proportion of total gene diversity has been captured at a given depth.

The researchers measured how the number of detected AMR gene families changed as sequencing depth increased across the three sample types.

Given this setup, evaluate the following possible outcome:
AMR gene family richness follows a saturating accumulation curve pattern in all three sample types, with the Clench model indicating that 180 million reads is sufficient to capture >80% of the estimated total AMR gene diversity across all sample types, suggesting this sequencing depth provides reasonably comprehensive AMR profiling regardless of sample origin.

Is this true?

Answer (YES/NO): NO